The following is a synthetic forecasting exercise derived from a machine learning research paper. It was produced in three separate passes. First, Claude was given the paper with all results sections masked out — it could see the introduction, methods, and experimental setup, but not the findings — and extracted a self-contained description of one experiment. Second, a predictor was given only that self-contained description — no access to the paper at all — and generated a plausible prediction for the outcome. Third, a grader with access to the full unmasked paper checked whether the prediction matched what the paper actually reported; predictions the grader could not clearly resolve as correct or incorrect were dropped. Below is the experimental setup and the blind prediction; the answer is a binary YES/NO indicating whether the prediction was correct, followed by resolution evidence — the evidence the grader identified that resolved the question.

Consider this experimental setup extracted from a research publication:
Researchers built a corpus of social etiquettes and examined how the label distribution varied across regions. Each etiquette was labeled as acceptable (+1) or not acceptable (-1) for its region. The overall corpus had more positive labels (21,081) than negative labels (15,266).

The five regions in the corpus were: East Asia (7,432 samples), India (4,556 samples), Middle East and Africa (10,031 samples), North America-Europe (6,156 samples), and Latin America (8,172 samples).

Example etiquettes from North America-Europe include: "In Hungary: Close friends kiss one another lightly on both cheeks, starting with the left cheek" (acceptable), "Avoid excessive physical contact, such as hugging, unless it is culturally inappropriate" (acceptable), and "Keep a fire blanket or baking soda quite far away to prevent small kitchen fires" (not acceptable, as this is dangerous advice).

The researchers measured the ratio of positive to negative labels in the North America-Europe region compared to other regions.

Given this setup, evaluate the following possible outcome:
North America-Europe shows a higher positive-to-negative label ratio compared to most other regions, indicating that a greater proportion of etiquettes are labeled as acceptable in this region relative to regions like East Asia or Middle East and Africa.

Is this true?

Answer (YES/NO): YES